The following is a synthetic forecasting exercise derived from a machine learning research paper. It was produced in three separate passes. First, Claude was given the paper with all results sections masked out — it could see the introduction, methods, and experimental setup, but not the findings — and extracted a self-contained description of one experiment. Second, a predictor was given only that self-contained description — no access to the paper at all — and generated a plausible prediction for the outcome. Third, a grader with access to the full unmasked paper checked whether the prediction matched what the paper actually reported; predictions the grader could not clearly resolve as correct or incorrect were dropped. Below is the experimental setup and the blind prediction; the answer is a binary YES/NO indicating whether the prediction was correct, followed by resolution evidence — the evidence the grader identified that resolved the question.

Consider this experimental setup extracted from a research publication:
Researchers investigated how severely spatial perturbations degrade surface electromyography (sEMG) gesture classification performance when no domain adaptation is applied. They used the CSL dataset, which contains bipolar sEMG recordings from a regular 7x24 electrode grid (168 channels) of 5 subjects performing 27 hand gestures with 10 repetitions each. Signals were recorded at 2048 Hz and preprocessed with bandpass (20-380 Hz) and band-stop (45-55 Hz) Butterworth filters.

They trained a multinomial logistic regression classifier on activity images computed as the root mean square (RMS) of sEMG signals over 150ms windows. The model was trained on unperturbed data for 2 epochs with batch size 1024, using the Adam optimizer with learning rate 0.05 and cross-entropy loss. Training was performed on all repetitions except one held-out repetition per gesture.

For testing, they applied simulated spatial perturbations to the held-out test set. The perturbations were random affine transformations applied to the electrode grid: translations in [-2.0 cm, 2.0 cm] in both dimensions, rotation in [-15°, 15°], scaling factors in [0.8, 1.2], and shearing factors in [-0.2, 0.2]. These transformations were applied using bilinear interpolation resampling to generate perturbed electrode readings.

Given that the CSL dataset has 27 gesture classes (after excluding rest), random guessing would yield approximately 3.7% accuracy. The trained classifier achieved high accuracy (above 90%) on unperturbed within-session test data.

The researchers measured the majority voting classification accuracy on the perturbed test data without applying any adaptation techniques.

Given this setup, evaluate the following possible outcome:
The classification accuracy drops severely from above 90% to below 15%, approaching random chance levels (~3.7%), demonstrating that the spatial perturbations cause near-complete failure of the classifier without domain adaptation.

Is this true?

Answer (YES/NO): YES